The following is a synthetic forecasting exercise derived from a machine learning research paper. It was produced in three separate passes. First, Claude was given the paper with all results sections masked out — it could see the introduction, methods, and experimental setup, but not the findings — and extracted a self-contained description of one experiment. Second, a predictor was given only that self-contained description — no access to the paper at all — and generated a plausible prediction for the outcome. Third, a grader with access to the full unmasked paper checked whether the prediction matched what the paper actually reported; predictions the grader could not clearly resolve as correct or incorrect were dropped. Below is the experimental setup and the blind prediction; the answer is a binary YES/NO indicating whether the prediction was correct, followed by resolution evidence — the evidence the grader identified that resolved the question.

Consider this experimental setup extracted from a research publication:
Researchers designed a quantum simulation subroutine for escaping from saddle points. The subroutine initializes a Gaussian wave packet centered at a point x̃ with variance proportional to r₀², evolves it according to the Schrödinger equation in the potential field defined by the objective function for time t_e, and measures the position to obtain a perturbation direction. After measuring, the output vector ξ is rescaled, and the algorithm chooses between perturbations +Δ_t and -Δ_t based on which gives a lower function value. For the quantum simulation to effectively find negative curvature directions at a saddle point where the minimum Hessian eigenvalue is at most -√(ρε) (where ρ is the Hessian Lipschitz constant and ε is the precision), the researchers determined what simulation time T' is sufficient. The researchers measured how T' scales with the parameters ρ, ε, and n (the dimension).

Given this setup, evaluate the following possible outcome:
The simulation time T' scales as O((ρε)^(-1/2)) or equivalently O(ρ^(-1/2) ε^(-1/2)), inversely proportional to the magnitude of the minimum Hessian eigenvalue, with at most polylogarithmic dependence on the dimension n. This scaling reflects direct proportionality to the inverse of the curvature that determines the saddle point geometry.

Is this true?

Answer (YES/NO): NO